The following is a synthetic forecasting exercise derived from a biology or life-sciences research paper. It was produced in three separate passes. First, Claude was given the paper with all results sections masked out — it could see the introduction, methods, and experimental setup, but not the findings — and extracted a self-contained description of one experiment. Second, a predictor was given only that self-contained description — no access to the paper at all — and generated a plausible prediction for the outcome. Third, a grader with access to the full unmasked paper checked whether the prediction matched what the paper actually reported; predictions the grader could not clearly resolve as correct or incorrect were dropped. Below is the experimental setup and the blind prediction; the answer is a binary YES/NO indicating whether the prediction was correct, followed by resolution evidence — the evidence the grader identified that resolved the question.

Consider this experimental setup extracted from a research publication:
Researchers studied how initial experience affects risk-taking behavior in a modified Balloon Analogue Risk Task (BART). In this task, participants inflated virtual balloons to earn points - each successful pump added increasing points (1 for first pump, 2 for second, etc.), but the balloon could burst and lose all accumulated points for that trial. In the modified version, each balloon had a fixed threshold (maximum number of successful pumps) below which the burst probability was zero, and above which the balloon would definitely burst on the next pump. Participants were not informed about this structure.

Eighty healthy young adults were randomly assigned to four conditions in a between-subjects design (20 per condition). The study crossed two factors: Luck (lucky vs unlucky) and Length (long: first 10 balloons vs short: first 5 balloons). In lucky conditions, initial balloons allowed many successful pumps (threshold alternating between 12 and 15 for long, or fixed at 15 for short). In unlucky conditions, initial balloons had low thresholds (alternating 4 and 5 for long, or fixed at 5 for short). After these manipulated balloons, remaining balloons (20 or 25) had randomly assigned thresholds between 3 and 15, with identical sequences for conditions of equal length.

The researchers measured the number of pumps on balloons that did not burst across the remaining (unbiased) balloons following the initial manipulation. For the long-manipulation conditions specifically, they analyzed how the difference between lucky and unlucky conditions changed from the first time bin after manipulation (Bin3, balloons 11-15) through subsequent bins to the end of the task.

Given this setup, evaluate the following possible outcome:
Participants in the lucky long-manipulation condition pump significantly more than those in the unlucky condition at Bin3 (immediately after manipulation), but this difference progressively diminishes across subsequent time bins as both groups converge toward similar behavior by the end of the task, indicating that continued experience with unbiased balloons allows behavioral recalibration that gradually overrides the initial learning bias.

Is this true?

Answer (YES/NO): NO